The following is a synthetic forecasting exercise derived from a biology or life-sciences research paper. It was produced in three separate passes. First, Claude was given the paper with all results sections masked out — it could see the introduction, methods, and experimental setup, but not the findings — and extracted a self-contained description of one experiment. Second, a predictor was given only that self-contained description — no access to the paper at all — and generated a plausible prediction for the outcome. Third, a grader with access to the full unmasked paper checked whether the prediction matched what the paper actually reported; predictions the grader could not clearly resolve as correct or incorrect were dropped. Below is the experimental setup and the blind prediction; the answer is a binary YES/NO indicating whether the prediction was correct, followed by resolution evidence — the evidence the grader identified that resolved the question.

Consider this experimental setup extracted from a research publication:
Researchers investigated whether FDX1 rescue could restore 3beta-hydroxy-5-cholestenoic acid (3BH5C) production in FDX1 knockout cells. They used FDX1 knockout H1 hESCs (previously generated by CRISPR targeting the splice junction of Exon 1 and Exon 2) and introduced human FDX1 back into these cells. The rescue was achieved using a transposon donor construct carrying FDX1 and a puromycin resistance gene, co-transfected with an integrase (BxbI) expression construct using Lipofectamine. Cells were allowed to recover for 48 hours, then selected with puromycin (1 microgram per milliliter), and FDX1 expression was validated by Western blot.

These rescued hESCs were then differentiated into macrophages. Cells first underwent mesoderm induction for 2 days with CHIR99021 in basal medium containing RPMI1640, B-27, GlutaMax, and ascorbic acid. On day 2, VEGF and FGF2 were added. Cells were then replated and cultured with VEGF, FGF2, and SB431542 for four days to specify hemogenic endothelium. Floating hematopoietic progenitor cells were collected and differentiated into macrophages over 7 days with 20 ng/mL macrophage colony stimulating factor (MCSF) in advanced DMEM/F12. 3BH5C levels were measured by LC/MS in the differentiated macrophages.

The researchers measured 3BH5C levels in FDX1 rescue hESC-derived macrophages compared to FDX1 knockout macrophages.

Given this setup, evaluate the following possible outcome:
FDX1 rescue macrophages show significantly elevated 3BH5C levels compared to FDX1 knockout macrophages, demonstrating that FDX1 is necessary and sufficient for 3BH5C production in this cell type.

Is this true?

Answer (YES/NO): YES